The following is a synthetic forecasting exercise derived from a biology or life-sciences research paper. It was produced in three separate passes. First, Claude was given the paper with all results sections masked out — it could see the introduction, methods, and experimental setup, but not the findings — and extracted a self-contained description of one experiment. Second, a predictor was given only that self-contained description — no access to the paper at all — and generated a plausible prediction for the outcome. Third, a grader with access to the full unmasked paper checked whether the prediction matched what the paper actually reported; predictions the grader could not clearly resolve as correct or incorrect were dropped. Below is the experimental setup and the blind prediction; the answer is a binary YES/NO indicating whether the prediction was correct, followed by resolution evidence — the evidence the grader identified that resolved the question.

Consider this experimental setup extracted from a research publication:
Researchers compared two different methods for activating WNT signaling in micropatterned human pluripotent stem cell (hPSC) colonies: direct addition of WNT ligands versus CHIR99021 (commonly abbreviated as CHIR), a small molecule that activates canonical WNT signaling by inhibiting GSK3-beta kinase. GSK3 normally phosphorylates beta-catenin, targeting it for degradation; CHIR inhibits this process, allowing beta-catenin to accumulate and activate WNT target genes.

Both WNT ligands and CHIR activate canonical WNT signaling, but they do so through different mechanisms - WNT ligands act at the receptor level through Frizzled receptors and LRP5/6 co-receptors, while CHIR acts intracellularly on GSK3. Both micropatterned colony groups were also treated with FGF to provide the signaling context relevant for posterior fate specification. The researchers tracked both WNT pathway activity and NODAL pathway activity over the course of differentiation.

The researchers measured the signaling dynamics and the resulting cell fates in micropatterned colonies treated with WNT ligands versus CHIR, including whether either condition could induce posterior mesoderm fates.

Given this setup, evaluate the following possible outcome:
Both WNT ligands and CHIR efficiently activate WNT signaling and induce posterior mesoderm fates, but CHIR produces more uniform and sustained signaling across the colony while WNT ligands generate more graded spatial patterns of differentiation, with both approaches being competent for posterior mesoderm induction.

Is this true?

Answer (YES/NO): NO